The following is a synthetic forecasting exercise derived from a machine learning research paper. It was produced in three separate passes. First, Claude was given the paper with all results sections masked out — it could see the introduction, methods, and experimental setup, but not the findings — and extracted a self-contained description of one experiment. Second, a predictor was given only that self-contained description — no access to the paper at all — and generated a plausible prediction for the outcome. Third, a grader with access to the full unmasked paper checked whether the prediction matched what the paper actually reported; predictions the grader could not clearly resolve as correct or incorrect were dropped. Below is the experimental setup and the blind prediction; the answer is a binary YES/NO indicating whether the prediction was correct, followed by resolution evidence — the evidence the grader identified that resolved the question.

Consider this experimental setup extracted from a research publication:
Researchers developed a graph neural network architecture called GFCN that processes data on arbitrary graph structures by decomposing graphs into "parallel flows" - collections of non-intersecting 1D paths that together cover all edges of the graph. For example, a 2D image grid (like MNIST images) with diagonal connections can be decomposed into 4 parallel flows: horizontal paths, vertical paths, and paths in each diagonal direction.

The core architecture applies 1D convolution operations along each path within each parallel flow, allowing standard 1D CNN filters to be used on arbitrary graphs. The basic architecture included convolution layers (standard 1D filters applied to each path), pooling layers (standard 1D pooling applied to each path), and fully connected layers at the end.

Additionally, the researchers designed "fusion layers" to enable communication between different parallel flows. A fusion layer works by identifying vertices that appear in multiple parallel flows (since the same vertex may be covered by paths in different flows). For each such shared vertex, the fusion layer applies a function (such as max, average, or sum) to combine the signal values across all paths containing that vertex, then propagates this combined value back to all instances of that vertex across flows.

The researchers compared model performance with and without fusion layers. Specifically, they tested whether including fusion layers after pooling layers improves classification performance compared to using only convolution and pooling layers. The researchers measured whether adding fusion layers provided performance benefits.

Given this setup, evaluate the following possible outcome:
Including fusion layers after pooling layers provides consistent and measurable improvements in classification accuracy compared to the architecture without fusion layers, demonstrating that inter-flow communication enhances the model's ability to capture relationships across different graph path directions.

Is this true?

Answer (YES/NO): NO